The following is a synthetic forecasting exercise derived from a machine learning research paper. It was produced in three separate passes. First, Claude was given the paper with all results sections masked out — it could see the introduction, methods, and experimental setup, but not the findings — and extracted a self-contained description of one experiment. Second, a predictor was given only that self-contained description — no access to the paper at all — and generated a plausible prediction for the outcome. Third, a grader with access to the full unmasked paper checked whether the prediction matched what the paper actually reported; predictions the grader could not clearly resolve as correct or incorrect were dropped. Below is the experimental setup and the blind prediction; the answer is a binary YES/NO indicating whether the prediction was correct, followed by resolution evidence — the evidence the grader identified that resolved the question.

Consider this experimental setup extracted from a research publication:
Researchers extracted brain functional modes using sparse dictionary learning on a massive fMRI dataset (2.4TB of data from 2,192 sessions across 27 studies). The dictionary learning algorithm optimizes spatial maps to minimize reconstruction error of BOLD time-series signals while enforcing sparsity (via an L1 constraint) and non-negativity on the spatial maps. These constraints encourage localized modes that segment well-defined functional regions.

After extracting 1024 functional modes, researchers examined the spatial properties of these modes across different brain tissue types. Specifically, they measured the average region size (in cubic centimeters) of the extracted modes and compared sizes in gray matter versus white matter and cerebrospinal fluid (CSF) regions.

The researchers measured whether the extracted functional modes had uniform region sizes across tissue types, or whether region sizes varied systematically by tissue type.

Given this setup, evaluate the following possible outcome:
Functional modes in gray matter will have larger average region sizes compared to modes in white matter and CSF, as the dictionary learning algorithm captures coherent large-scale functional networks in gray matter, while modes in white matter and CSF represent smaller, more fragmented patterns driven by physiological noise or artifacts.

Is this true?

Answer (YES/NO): NO